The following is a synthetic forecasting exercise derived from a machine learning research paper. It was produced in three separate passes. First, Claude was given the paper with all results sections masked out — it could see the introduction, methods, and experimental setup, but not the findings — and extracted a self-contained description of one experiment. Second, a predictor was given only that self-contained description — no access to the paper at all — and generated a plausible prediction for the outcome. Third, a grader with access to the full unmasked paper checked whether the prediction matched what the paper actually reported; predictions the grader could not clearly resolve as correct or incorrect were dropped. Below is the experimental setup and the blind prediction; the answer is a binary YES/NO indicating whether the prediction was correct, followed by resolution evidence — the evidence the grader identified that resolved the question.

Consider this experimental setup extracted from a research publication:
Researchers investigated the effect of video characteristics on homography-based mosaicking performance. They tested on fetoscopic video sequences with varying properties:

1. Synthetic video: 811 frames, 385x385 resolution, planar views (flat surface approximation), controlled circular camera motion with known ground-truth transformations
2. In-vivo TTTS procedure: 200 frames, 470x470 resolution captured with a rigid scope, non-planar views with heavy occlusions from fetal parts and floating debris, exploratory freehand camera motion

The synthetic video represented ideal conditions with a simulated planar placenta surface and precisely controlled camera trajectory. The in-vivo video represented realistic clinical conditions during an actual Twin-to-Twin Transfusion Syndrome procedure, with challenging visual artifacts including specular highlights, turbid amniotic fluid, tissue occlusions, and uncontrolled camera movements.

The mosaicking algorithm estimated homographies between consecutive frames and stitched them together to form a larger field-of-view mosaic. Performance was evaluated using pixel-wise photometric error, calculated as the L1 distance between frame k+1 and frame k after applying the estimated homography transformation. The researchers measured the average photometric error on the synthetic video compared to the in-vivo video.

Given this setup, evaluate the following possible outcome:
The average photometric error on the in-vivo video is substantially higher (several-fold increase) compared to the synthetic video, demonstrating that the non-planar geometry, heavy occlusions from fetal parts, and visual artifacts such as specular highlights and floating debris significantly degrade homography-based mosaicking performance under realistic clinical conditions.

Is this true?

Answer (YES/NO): NO